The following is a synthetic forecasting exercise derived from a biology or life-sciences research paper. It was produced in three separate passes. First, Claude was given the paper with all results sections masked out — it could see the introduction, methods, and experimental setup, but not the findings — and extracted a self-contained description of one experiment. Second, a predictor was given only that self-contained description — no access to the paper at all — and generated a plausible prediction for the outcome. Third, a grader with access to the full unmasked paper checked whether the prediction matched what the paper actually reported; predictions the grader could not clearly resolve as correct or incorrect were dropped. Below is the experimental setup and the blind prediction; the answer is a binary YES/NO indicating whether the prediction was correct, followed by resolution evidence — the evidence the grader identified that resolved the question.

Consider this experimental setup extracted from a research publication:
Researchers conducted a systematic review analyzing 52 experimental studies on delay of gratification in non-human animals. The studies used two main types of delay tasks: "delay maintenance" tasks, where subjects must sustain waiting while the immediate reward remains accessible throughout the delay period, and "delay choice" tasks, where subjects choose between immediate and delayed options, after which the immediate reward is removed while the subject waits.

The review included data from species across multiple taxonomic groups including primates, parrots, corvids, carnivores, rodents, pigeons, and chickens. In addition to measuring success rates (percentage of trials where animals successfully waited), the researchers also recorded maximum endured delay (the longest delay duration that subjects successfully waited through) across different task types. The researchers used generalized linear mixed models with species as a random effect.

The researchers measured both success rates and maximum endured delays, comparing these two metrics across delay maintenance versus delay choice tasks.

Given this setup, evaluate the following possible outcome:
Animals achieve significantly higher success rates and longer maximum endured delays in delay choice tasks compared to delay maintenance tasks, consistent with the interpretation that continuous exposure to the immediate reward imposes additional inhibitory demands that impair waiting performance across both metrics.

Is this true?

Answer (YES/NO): NO